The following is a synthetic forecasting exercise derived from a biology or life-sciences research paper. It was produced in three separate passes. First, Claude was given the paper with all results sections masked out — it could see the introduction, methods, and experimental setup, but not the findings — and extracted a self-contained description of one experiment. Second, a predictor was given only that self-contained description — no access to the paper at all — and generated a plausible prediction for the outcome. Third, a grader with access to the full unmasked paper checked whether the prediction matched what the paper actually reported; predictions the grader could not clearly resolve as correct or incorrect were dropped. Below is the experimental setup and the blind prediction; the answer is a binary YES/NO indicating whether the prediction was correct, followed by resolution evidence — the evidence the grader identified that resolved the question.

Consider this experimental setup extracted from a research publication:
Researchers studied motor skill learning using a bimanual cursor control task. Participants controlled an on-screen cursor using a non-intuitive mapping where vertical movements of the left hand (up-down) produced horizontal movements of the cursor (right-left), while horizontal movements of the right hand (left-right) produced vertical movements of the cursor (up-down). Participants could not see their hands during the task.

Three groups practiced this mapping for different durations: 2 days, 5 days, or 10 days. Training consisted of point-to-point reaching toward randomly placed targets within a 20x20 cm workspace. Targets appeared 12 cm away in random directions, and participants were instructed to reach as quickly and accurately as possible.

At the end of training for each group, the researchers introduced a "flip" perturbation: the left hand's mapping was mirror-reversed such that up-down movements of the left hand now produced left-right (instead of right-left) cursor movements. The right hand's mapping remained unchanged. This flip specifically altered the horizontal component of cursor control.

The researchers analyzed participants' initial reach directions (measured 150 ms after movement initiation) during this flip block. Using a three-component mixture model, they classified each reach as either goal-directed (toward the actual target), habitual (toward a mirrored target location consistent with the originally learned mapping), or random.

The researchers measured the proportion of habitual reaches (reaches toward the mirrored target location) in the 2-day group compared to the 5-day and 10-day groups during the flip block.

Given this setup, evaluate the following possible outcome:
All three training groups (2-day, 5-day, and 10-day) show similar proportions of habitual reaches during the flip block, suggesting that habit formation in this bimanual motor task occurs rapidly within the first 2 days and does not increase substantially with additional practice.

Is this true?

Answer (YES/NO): YES